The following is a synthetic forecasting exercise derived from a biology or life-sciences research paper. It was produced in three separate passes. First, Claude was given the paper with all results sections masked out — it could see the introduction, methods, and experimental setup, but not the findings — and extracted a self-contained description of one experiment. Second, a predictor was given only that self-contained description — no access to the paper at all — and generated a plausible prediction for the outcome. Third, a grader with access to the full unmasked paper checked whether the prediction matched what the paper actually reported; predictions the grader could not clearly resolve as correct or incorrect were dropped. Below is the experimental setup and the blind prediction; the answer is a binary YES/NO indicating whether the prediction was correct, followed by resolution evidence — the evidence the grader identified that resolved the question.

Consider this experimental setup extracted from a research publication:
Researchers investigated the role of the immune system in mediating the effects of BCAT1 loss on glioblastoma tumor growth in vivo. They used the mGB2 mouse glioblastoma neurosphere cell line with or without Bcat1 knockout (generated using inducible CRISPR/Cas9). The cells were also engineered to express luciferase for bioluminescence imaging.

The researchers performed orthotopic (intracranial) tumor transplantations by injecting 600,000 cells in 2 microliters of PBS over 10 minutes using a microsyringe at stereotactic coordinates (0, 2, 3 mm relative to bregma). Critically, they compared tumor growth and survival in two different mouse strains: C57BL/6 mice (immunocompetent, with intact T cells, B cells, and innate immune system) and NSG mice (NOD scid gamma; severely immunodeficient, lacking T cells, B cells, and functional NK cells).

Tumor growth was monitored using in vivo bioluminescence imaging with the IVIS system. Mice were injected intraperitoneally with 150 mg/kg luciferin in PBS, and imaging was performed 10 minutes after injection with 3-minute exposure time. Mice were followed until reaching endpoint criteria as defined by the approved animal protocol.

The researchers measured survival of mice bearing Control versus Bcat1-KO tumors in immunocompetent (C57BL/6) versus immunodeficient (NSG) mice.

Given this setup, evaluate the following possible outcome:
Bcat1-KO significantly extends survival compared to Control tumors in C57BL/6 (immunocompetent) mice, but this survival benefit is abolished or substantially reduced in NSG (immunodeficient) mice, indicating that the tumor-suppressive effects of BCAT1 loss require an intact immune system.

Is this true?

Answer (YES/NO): NO